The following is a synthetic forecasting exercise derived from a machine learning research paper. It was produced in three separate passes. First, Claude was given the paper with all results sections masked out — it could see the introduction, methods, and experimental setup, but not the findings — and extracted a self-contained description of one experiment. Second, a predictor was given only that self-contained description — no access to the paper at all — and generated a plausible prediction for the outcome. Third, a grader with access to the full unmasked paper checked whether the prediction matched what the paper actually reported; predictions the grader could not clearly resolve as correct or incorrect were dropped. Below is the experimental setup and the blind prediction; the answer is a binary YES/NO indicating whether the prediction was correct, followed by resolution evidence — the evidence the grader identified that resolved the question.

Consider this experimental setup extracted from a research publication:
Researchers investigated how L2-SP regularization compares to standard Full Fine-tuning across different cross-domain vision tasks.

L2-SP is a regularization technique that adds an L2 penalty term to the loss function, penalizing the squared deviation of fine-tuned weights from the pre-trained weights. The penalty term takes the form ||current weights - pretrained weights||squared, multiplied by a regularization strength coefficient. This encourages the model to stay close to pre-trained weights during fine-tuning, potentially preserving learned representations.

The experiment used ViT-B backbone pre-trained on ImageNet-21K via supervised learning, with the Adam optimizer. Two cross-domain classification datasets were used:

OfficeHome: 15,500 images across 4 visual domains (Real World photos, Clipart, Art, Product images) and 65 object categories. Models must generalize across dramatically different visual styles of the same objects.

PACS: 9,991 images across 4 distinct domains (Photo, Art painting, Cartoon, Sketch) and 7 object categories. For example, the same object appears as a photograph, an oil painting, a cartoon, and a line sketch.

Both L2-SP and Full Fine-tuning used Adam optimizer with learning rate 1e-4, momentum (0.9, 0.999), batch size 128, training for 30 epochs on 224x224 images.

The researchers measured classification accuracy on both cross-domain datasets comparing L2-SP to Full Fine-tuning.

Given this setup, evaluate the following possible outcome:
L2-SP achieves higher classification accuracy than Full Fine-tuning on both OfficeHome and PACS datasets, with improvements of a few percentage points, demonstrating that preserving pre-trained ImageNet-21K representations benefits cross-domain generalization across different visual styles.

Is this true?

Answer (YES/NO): NO